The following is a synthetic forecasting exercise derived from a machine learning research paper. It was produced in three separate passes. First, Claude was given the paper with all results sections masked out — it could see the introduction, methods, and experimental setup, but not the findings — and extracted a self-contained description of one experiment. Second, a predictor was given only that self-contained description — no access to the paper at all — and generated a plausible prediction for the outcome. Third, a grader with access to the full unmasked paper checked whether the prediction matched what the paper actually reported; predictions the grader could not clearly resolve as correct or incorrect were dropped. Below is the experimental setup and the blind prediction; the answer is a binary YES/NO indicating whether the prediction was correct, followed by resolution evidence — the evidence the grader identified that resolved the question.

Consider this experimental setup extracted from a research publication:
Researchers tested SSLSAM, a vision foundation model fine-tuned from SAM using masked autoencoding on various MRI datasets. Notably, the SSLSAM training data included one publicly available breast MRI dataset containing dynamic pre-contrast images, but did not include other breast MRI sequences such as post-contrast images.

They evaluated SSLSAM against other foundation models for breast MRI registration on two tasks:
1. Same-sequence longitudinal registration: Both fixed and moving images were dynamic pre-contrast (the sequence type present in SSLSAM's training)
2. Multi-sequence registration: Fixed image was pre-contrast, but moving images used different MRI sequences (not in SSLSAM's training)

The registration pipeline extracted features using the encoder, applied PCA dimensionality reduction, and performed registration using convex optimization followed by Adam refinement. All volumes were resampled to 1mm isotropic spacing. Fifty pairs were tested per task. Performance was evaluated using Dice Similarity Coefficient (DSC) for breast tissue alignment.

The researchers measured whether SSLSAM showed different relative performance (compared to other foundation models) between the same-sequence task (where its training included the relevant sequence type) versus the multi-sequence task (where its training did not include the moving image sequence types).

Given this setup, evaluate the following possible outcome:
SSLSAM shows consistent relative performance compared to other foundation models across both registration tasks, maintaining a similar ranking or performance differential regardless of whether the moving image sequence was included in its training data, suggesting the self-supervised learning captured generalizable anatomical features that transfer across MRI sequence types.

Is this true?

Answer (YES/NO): NO